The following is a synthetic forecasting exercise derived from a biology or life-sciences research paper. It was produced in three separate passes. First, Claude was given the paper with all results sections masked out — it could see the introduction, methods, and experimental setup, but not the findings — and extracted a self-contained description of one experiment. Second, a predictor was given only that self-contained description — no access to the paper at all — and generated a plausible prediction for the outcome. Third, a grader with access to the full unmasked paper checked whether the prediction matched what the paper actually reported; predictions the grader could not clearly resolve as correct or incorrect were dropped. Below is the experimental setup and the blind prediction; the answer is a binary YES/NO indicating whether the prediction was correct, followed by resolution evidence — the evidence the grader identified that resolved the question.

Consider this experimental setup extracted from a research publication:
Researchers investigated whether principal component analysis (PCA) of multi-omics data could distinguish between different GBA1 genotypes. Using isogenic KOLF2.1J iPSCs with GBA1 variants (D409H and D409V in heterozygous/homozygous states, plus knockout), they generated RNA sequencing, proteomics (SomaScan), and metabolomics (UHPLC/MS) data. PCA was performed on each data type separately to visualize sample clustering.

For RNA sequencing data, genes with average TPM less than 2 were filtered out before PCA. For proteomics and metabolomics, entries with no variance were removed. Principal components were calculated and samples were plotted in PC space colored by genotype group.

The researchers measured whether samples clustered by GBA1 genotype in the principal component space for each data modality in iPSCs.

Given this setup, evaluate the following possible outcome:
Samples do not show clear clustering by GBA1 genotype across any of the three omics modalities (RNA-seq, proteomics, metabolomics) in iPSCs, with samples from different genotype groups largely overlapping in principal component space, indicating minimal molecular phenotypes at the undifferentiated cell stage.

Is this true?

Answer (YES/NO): YES